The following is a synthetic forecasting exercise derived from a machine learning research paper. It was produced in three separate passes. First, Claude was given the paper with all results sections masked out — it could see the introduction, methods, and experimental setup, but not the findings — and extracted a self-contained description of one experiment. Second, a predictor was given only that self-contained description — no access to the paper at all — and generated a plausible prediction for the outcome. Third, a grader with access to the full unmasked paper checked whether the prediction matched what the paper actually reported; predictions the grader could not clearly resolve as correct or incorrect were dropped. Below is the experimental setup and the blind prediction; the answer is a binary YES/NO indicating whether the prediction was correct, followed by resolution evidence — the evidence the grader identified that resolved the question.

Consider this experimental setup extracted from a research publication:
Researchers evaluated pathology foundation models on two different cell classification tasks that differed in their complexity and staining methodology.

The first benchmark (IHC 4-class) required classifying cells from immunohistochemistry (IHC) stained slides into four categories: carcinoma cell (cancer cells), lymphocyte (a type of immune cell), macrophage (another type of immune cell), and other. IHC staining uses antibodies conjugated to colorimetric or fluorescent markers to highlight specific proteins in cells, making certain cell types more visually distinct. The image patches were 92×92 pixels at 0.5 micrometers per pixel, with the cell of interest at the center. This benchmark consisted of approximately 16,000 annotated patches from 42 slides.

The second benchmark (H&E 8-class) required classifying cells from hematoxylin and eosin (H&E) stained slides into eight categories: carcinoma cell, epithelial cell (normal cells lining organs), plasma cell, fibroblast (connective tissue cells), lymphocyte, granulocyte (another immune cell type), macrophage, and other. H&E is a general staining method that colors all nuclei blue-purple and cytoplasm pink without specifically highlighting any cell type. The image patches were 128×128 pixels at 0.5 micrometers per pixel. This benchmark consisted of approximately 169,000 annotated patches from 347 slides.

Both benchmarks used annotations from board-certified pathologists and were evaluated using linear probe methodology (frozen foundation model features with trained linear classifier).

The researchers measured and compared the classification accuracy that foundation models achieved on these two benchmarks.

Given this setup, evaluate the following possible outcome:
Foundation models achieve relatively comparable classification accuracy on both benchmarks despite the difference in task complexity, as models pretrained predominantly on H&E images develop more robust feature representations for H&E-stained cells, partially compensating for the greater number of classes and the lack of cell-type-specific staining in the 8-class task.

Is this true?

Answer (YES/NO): NO